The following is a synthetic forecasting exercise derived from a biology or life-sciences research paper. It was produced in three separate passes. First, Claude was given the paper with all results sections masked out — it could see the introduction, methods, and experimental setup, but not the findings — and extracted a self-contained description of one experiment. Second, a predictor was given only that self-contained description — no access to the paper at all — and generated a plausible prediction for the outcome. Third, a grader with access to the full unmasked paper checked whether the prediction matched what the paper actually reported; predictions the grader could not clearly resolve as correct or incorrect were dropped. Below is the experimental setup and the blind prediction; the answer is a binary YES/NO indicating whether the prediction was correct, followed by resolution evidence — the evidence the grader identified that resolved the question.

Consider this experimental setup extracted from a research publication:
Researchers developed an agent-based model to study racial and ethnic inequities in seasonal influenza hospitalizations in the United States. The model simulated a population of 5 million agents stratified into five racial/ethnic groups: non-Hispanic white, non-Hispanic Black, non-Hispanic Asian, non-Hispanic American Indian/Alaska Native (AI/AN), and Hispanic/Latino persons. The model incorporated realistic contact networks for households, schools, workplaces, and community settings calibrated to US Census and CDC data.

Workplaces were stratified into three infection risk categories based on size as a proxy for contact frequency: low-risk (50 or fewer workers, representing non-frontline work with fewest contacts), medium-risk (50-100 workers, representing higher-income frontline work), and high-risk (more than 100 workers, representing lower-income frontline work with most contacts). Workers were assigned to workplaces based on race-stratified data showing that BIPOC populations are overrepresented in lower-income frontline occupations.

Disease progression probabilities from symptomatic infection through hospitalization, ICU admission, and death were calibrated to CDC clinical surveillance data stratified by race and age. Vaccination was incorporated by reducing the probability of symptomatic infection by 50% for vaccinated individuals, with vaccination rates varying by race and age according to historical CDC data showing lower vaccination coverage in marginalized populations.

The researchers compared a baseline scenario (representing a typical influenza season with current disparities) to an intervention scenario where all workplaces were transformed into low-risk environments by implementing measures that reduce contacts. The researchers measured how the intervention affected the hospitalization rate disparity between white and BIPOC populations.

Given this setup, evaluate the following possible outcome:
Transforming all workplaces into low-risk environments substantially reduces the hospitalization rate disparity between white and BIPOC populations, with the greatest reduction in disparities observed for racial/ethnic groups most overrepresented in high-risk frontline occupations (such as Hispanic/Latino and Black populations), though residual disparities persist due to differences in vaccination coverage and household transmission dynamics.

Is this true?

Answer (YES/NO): NO